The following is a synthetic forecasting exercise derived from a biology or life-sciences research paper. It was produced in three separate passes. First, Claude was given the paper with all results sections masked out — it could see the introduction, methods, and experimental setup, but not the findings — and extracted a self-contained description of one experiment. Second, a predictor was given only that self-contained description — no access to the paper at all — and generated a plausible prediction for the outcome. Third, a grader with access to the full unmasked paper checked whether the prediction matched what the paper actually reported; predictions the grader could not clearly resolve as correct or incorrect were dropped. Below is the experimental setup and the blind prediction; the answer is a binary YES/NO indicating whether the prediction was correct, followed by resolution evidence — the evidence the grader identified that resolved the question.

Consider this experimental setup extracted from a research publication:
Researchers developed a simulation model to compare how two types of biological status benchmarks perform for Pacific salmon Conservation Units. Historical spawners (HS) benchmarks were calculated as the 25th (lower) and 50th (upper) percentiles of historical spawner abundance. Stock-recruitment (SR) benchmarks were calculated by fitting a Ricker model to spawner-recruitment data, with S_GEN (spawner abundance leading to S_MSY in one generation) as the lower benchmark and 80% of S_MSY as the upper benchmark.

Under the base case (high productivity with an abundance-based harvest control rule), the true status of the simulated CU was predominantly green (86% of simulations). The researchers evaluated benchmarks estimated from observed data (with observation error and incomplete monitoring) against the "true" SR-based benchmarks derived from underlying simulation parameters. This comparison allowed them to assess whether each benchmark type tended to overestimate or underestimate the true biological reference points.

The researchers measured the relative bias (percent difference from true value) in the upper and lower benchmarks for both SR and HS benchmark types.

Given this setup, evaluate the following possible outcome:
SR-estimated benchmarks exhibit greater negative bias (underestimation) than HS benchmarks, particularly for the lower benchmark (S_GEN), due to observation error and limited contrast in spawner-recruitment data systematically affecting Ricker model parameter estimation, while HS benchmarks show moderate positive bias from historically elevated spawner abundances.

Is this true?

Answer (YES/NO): NO